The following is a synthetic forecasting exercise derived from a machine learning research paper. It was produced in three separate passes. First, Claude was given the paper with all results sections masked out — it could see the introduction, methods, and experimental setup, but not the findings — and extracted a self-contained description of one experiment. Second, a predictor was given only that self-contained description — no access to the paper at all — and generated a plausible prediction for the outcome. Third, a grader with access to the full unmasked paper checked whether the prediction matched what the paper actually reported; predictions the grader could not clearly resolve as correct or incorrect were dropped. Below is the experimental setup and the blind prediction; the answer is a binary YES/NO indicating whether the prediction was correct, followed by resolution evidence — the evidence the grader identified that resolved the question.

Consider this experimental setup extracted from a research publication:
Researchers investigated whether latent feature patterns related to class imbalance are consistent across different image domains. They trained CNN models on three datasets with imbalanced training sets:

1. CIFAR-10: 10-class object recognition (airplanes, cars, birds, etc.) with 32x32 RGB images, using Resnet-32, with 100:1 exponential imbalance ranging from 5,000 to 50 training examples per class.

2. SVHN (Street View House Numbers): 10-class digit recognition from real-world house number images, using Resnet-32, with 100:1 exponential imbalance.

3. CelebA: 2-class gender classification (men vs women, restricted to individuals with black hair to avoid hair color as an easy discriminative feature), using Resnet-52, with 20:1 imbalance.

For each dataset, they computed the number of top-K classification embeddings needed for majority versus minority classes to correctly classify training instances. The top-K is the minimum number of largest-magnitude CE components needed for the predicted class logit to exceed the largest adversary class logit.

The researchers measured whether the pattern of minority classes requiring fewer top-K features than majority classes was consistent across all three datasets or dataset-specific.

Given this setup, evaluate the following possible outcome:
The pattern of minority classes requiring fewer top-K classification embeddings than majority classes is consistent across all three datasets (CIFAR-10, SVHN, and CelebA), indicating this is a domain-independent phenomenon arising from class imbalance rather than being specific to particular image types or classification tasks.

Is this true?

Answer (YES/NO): YES